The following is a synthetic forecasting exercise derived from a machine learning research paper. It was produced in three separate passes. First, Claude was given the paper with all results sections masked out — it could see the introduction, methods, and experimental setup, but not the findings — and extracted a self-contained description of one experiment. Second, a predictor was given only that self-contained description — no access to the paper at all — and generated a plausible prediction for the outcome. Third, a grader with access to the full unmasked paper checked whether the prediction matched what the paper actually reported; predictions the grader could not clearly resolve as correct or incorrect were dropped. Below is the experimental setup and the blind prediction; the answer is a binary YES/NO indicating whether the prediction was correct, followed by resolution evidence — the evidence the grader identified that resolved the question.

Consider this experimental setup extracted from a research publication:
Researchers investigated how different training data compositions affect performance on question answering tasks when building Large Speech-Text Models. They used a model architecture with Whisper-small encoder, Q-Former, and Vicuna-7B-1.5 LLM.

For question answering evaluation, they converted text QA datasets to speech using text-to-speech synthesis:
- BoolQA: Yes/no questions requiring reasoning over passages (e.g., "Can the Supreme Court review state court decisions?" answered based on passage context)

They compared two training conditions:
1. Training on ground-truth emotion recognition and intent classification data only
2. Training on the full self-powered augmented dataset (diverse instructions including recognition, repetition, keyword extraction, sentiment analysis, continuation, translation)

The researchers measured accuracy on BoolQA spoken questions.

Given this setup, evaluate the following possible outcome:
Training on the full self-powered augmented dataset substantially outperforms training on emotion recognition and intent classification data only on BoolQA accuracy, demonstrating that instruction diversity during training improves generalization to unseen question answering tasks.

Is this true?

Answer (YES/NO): YES